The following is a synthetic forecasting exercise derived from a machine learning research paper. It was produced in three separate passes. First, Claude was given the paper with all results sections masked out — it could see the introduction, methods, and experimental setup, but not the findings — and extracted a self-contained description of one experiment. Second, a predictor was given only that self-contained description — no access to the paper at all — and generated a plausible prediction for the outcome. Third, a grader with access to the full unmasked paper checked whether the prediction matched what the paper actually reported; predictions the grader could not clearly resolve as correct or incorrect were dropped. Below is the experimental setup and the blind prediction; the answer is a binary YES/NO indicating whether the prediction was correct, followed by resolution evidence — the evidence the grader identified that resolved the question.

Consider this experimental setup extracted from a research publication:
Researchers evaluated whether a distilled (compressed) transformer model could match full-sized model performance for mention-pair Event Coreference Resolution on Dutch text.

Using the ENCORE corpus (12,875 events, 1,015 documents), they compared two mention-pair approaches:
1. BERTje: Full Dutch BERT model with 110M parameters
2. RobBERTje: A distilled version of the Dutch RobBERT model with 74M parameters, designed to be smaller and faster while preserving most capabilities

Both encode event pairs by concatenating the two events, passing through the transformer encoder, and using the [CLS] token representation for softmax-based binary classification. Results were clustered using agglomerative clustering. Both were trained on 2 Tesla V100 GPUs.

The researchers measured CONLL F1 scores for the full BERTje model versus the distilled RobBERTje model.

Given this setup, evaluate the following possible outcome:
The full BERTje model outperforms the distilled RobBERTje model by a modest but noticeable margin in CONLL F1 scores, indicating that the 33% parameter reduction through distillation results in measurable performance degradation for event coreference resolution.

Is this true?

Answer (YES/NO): YES